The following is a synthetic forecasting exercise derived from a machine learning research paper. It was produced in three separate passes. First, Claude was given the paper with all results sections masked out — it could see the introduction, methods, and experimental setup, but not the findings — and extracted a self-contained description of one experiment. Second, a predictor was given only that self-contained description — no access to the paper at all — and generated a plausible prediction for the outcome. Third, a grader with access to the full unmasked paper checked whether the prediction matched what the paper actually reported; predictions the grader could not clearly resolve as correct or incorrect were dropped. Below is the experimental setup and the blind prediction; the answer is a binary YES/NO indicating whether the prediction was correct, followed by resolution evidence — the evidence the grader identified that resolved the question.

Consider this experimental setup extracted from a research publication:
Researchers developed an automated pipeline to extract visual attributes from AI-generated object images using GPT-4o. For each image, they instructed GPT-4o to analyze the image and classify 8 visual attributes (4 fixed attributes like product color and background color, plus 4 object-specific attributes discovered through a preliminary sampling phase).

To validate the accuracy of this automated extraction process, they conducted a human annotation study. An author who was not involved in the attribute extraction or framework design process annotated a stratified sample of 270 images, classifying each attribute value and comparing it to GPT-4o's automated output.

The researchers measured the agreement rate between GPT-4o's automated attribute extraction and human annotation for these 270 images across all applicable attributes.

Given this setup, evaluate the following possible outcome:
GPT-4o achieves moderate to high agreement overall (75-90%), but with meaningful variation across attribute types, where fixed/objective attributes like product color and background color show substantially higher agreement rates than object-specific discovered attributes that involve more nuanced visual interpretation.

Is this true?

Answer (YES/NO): NO